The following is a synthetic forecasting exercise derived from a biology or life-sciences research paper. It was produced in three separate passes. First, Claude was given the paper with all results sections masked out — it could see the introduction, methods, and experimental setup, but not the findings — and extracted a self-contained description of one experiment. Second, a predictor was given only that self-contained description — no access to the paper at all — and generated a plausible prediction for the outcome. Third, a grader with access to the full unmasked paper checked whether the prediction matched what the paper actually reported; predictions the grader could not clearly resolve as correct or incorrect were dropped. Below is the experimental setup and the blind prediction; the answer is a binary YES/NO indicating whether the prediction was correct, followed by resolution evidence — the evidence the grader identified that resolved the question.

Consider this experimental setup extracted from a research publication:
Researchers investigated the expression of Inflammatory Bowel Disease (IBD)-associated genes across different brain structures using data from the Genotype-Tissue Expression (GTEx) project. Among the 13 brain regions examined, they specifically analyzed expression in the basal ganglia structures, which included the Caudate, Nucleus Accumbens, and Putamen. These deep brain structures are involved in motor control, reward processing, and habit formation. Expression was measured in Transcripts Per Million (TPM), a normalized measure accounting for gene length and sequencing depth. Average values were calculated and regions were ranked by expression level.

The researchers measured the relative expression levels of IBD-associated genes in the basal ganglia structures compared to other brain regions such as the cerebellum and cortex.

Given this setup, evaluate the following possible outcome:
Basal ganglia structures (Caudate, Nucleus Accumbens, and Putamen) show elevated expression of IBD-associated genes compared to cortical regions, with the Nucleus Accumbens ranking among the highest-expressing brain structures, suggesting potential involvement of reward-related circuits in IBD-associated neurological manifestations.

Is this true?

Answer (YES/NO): NO